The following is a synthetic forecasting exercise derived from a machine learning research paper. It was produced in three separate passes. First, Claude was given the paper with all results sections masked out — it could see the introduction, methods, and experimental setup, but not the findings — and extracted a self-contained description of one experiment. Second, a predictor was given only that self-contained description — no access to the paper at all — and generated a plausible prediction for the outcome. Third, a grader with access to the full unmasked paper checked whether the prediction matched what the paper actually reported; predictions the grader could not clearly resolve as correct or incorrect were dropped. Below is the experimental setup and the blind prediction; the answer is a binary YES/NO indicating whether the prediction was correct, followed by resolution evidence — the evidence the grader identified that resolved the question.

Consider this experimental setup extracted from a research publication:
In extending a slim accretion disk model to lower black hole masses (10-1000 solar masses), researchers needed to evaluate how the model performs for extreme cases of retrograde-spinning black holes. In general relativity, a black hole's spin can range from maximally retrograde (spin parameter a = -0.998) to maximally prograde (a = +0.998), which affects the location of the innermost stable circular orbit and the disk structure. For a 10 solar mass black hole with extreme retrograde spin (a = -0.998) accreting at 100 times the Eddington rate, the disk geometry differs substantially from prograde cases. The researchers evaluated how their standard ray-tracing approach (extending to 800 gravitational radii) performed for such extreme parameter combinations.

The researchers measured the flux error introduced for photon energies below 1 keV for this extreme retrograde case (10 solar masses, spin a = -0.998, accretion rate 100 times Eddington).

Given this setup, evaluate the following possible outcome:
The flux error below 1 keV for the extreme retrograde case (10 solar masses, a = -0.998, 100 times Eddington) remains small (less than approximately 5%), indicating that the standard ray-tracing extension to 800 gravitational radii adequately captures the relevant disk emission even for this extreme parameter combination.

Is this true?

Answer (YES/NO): NO